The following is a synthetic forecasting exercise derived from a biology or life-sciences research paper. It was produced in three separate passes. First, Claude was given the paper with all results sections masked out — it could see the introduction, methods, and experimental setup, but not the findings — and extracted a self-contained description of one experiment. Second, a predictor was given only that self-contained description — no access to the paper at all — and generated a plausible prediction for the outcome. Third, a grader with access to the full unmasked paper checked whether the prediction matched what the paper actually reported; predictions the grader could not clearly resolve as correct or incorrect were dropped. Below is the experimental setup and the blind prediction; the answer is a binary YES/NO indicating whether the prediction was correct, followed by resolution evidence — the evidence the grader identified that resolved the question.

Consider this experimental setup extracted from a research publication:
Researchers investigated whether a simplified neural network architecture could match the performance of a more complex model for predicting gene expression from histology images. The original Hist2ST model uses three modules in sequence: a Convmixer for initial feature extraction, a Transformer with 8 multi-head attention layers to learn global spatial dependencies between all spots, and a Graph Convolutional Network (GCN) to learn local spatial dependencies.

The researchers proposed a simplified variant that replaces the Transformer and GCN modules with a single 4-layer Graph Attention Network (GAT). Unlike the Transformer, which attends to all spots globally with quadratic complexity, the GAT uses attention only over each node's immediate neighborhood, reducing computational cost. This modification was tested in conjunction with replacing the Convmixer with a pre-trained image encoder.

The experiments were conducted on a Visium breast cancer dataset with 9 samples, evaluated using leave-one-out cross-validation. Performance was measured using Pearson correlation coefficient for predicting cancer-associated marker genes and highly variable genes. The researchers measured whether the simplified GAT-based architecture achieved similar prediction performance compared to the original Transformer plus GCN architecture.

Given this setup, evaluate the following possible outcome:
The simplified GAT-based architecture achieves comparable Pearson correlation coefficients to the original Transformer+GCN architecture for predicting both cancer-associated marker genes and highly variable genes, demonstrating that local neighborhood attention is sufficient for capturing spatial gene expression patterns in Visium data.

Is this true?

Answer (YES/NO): NO